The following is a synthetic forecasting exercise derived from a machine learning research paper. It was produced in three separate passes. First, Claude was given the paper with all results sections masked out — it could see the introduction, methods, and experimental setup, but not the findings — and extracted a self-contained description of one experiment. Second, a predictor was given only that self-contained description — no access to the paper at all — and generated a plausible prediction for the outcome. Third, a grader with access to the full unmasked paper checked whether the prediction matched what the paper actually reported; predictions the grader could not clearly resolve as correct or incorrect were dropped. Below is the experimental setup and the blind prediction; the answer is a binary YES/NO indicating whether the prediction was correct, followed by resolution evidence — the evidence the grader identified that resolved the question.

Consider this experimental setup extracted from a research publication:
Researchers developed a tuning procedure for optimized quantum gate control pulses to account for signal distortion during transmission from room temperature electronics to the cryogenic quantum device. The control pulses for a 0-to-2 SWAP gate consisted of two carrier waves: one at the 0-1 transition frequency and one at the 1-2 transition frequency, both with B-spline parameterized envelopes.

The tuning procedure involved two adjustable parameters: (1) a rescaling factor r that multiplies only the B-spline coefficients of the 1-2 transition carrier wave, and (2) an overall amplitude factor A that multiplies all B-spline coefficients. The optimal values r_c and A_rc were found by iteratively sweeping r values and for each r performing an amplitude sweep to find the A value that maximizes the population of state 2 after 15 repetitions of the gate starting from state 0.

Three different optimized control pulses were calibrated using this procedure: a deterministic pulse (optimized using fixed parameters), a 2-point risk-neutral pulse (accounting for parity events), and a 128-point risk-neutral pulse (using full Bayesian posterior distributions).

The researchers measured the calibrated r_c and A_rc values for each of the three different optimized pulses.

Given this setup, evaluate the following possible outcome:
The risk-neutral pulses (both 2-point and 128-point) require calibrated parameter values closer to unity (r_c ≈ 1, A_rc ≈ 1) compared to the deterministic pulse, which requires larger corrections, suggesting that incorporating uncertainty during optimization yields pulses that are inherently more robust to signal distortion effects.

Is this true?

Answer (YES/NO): NO